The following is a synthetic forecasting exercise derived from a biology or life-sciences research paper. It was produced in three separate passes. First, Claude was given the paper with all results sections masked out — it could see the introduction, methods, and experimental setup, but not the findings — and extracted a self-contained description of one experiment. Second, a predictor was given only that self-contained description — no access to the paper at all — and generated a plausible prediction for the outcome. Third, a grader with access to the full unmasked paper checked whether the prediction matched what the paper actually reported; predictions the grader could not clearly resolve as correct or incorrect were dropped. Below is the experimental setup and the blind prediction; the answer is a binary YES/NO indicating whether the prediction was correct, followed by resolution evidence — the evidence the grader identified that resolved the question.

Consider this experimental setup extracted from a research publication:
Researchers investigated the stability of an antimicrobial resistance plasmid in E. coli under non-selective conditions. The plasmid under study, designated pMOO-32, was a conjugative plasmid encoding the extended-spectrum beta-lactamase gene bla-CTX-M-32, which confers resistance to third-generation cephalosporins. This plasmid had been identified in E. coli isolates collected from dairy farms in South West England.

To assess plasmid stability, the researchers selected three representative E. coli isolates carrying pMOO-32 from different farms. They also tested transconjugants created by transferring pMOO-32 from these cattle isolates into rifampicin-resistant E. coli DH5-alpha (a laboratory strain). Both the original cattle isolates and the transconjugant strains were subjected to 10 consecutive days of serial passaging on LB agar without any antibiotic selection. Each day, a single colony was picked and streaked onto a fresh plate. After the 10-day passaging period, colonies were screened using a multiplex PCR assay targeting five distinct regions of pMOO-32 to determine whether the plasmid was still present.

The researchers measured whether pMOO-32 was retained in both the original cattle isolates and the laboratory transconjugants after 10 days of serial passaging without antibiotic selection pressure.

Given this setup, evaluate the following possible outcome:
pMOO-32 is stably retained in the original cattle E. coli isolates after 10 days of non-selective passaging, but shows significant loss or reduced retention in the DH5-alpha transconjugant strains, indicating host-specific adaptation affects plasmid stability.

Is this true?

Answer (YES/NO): NO